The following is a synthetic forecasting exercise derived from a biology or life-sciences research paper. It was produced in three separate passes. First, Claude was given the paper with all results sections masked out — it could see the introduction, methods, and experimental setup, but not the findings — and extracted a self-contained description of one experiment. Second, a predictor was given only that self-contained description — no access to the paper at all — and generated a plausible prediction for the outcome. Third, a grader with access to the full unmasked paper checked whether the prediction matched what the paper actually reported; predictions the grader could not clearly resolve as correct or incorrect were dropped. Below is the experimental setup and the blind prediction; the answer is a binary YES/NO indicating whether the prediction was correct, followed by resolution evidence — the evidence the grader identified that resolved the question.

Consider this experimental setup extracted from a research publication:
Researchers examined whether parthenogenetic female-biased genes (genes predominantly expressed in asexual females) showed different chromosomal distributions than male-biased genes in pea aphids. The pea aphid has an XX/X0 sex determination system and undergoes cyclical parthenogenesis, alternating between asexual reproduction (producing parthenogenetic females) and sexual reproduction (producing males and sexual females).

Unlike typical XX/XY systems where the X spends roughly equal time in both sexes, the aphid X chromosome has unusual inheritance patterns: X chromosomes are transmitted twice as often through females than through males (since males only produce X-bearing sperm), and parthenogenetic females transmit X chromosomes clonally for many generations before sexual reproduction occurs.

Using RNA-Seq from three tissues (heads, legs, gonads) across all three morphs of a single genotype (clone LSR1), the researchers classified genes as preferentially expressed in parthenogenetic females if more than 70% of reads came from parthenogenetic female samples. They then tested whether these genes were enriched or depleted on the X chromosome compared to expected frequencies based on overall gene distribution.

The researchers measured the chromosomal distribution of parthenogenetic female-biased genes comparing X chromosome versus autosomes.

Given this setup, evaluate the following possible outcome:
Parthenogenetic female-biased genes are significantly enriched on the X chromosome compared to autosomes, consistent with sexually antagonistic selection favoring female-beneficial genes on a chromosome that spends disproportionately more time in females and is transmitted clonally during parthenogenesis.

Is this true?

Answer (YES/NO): NO